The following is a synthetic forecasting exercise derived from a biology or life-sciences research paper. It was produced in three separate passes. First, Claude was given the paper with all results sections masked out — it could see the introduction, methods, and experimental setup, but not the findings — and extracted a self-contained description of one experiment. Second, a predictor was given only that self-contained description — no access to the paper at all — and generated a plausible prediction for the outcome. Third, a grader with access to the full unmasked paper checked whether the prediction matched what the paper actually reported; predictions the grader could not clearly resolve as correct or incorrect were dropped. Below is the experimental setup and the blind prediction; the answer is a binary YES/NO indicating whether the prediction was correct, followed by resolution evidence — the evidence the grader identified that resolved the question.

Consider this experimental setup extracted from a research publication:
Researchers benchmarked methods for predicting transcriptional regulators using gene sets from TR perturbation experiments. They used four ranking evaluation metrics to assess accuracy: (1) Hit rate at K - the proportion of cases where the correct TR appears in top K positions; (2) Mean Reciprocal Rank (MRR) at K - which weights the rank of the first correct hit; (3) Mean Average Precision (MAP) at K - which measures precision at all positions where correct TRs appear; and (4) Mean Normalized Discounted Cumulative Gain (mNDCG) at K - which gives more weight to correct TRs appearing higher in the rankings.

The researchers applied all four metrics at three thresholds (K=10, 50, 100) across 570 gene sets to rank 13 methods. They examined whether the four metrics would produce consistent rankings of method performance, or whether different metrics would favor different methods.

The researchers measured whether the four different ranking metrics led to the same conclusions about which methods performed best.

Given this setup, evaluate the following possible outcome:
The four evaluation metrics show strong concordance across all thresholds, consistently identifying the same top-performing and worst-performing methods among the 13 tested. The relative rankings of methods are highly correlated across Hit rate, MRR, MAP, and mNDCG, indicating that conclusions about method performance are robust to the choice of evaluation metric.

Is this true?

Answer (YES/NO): YES